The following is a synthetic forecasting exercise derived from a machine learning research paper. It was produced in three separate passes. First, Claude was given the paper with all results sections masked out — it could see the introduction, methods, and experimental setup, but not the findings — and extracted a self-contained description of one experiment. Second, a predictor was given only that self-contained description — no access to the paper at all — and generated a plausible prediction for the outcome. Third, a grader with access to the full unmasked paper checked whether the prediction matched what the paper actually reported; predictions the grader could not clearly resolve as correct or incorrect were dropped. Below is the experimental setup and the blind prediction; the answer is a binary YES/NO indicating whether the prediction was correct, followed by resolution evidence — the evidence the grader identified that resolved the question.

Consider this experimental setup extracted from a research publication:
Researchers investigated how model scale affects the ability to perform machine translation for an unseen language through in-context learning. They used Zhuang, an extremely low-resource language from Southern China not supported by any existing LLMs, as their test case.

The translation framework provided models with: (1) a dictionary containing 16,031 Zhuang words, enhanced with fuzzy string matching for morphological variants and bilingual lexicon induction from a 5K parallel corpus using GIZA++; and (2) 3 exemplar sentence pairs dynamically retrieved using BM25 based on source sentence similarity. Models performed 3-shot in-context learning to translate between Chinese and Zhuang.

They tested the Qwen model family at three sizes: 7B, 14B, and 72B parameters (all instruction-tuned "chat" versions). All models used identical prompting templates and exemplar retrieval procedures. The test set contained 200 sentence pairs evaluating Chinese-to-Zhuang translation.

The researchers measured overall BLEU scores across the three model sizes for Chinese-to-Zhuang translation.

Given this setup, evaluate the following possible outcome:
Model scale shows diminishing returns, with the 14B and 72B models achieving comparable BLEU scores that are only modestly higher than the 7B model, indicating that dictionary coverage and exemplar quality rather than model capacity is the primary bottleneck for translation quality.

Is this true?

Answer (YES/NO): NO